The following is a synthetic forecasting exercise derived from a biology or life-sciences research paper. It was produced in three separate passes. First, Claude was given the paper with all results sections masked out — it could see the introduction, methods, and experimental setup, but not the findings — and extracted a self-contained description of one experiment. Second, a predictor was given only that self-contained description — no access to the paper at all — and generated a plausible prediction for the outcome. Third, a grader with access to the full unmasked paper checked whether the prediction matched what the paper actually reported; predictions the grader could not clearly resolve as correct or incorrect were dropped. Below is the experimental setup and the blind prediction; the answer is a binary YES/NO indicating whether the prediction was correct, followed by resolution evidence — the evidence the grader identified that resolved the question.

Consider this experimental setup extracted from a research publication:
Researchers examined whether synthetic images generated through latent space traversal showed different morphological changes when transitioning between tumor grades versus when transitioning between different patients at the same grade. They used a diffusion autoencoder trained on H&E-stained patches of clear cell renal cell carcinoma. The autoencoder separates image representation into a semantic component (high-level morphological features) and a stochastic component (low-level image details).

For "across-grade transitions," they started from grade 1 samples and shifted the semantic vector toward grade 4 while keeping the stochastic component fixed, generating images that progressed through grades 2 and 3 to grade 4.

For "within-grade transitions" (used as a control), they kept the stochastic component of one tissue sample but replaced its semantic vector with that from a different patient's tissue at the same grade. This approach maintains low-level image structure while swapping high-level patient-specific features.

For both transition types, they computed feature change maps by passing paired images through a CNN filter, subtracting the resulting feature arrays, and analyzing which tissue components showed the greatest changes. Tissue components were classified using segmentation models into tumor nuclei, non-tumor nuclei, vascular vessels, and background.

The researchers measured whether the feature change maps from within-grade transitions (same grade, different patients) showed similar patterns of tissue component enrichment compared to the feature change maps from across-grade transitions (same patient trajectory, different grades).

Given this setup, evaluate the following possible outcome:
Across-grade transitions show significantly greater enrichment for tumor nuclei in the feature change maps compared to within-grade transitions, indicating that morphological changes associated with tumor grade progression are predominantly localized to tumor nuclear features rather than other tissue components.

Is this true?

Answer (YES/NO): YES